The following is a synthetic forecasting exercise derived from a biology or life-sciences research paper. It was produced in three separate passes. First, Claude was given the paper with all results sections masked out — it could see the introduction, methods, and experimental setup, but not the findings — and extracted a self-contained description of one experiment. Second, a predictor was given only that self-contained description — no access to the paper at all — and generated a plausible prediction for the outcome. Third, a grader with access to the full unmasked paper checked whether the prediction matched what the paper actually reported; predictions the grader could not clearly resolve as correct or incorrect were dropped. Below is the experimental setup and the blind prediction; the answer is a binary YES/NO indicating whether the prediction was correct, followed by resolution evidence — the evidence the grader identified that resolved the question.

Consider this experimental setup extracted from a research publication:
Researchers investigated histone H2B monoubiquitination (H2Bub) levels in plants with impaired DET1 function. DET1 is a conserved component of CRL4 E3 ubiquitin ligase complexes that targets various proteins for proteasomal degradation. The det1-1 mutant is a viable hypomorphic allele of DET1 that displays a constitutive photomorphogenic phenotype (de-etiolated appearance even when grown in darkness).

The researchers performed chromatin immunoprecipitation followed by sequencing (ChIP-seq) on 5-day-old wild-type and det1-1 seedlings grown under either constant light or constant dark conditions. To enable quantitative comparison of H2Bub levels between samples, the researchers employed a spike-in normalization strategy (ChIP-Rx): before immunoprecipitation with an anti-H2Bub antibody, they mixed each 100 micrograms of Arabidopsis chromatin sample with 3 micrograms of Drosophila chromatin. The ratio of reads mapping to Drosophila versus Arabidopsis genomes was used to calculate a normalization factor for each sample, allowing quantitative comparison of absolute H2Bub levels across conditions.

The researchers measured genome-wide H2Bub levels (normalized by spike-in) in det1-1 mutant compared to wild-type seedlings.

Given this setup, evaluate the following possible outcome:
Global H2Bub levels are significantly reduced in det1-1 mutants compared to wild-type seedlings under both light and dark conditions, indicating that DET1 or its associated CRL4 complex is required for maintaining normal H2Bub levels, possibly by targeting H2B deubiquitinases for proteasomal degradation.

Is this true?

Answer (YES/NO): YES